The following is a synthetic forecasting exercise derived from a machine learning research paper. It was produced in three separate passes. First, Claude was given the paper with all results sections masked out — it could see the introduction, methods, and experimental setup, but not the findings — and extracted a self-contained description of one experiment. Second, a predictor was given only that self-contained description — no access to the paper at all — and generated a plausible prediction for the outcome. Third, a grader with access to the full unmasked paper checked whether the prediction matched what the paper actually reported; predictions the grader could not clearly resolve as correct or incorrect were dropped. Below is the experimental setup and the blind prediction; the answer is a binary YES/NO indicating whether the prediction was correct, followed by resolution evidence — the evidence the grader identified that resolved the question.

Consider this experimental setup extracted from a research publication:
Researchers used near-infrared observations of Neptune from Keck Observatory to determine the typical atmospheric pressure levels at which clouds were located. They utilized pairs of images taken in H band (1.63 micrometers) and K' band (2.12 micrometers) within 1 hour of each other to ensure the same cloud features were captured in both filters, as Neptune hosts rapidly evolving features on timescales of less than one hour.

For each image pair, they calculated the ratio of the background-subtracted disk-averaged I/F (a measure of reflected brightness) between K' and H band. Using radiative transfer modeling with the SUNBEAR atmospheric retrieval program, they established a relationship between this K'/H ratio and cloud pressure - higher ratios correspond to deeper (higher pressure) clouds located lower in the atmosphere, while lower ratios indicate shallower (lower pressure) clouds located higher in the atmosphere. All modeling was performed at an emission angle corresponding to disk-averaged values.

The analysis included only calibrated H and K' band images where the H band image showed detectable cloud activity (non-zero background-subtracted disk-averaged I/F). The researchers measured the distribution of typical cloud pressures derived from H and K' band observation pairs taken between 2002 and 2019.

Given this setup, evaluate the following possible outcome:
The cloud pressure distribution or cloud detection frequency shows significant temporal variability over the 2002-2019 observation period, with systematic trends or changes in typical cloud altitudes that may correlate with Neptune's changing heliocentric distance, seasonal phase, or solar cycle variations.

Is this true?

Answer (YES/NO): NO